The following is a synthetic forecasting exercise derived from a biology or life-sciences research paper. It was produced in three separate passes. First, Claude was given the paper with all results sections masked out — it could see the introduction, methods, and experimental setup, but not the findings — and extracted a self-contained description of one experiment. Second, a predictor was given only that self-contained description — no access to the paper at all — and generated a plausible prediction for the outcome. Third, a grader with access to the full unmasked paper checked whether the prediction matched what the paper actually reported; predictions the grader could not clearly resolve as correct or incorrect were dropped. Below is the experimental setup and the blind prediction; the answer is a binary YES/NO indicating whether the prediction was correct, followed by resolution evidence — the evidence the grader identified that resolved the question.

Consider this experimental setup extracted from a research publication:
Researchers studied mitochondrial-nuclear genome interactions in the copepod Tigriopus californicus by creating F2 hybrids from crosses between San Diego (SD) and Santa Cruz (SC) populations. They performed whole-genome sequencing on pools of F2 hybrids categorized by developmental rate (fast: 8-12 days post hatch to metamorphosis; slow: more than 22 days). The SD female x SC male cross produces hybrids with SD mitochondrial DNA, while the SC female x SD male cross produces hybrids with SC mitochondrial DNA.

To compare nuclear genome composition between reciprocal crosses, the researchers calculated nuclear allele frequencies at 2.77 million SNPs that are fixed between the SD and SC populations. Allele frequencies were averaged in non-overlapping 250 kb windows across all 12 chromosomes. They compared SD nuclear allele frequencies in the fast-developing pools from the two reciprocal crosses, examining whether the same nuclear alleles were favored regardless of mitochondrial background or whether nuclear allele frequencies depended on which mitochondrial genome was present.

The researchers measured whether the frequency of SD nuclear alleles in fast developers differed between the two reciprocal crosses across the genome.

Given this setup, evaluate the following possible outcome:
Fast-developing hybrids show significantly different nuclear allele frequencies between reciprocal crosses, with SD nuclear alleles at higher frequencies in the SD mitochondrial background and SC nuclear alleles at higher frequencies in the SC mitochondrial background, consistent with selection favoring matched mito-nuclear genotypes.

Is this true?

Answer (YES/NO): YES